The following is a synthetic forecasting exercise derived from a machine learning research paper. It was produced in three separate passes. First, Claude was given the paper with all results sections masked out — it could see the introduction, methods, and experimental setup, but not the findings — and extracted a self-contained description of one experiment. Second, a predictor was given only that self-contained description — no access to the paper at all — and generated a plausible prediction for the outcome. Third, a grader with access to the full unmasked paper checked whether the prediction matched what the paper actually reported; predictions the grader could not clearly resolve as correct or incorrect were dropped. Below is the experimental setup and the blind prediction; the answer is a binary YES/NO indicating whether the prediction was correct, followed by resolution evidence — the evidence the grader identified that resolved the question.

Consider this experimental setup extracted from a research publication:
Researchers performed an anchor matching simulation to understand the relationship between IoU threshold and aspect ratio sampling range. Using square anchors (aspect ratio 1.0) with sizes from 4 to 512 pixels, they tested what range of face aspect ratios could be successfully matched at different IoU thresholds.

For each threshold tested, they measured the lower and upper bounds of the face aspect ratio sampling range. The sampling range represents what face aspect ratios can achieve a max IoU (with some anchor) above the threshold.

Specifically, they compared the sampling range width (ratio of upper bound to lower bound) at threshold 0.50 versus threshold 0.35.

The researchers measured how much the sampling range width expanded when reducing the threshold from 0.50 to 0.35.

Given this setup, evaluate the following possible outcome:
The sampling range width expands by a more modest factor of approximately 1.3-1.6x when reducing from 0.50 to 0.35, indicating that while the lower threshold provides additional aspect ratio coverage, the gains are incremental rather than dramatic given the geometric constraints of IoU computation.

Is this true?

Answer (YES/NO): NO